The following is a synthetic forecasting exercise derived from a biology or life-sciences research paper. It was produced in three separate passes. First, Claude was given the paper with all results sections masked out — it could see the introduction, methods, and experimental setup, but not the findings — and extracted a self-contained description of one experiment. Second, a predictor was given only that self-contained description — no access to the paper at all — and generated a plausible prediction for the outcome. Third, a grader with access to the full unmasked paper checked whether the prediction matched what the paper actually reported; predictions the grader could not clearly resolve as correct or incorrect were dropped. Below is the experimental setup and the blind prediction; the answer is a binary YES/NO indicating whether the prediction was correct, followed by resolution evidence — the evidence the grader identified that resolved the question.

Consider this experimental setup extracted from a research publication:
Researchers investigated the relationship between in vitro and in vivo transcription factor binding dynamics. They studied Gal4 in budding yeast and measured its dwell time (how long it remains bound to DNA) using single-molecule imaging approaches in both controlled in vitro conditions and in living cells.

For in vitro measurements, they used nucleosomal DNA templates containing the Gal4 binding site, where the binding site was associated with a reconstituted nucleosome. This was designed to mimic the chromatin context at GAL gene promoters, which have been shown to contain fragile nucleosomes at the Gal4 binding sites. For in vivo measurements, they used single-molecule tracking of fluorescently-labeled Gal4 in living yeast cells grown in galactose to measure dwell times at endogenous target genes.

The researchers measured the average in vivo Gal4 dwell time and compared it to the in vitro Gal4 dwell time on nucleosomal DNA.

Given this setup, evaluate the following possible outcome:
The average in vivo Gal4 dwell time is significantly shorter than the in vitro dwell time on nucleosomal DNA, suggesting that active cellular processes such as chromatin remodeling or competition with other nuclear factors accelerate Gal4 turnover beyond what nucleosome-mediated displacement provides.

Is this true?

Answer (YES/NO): NO